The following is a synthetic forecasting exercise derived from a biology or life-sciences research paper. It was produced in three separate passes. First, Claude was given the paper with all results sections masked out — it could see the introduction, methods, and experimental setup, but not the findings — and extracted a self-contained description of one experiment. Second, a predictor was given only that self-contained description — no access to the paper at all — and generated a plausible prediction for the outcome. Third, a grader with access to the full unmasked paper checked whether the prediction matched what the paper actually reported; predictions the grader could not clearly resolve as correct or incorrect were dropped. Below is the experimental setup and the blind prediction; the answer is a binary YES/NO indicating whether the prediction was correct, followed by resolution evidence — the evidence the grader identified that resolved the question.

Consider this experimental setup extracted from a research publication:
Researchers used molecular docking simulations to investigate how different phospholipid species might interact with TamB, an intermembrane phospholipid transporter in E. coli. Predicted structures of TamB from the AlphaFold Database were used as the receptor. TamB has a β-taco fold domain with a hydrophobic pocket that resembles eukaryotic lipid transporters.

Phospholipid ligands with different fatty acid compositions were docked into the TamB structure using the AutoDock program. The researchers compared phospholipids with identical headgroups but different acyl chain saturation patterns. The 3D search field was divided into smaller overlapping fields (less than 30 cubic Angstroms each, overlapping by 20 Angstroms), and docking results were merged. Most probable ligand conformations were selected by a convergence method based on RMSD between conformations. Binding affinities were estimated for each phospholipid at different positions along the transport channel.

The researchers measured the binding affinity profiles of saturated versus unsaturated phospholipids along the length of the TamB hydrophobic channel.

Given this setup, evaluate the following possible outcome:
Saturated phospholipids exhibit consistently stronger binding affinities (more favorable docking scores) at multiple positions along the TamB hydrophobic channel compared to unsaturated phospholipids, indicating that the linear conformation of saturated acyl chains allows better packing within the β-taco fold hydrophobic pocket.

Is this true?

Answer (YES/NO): NO